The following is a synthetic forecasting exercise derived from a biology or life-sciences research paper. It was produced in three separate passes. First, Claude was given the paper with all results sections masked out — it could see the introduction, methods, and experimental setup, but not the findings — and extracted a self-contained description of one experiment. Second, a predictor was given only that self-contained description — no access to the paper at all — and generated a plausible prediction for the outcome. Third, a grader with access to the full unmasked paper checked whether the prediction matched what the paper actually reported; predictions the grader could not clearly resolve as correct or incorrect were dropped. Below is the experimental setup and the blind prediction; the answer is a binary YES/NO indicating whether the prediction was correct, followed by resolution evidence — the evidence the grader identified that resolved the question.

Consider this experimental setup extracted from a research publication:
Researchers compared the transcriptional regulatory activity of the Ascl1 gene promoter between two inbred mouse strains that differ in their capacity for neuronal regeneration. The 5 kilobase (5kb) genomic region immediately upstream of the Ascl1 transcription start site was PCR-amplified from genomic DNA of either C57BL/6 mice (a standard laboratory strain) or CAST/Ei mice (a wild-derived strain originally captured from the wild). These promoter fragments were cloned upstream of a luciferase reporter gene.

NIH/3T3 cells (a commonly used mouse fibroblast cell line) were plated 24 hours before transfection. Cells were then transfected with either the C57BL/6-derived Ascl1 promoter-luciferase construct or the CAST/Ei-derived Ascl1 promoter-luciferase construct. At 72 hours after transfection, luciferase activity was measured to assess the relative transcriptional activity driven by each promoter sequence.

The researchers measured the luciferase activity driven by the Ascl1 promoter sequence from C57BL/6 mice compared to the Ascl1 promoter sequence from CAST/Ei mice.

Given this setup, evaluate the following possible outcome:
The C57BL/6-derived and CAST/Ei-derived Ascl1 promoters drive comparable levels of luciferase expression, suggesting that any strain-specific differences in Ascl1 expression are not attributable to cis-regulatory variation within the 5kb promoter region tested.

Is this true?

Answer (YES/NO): NO